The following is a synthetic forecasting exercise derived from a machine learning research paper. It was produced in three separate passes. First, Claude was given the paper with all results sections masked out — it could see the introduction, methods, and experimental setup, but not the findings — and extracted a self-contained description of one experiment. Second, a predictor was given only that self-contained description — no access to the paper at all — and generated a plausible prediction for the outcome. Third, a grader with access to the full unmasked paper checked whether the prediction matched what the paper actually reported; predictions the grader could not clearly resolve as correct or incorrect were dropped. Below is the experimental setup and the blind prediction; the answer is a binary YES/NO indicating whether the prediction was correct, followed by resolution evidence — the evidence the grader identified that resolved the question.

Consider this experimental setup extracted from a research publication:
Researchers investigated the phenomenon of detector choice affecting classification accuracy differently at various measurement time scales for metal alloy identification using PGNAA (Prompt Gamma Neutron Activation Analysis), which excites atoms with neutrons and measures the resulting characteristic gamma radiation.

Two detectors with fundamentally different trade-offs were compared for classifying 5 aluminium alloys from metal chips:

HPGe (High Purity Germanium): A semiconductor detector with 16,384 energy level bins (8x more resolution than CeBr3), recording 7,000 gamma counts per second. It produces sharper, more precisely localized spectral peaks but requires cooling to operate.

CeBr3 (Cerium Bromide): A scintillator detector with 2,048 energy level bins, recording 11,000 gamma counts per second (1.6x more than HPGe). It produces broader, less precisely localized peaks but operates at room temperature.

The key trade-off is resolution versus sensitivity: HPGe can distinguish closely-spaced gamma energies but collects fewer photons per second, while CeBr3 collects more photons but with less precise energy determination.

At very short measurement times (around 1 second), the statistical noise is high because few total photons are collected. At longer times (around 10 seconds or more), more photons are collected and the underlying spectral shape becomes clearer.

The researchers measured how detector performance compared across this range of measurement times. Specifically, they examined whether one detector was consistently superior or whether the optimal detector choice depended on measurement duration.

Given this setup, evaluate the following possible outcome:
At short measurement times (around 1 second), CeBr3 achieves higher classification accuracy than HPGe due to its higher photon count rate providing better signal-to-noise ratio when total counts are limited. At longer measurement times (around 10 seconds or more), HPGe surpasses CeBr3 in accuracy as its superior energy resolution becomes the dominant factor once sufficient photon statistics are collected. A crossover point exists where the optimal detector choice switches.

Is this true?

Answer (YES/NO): YES